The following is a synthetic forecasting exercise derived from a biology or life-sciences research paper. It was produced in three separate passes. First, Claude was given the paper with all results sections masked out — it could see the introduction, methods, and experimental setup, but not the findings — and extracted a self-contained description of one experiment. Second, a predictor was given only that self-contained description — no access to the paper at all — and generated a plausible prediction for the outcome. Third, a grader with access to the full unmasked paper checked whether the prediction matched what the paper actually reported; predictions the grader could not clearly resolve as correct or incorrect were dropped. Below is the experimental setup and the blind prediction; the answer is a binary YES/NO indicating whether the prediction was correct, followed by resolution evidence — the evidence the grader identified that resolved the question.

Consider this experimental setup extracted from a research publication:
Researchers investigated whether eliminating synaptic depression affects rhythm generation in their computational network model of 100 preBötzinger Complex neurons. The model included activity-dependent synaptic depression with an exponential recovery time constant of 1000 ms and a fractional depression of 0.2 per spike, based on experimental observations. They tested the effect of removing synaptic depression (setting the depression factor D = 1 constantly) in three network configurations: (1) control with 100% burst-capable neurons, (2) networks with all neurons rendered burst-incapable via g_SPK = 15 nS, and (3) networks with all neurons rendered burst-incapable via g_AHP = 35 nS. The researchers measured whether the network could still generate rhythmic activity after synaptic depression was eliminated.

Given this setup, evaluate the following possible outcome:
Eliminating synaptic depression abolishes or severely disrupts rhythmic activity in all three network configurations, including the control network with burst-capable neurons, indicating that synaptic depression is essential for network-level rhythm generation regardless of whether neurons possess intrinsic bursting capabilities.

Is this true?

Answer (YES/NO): NO